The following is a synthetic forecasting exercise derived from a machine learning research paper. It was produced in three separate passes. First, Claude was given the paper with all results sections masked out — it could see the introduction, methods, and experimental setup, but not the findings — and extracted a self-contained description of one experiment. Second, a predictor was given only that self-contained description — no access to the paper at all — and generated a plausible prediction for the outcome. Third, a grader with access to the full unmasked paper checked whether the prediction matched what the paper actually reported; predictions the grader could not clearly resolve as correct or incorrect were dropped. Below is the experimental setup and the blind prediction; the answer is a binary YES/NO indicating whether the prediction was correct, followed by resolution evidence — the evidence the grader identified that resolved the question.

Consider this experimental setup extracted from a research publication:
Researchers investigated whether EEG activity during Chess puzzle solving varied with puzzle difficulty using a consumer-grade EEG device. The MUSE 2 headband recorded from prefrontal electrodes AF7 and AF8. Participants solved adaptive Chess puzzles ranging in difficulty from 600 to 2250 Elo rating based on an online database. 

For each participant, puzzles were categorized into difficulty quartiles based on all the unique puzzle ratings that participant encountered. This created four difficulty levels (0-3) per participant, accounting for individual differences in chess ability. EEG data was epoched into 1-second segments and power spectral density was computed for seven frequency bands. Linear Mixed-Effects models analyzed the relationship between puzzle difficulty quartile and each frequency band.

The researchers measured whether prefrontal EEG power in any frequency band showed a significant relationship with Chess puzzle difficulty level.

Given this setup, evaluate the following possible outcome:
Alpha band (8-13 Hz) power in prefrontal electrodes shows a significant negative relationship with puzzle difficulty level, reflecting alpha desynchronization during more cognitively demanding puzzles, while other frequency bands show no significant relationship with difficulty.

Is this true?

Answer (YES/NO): NO